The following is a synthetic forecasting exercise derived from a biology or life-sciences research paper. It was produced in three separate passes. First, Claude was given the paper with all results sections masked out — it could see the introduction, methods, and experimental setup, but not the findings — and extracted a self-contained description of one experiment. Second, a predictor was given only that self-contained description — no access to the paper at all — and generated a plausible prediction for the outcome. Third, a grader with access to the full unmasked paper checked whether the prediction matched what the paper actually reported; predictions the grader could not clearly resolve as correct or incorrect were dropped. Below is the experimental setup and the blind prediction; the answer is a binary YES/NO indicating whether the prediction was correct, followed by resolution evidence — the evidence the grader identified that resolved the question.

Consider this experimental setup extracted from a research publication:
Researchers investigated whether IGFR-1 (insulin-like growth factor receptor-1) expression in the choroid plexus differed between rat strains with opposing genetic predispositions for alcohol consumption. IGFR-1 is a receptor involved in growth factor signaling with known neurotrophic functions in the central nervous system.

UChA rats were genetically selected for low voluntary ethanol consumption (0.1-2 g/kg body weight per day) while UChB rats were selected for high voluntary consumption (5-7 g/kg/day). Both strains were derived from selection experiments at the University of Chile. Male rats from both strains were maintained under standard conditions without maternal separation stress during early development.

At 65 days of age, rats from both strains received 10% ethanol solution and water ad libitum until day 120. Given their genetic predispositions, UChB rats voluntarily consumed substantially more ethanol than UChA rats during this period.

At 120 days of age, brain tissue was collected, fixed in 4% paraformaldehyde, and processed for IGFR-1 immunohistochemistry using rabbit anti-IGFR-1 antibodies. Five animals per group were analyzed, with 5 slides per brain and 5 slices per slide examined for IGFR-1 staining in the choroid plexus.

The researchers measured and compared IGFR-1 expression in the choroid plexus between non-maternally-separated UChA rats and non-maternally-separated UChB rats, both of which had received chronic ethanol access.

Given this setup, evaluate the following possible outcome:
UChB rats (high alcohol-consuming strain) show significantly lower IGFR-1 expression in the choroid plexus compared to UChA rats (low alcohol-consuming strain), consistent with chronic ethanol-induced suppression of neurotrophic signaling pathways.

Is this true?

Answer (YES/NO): NO